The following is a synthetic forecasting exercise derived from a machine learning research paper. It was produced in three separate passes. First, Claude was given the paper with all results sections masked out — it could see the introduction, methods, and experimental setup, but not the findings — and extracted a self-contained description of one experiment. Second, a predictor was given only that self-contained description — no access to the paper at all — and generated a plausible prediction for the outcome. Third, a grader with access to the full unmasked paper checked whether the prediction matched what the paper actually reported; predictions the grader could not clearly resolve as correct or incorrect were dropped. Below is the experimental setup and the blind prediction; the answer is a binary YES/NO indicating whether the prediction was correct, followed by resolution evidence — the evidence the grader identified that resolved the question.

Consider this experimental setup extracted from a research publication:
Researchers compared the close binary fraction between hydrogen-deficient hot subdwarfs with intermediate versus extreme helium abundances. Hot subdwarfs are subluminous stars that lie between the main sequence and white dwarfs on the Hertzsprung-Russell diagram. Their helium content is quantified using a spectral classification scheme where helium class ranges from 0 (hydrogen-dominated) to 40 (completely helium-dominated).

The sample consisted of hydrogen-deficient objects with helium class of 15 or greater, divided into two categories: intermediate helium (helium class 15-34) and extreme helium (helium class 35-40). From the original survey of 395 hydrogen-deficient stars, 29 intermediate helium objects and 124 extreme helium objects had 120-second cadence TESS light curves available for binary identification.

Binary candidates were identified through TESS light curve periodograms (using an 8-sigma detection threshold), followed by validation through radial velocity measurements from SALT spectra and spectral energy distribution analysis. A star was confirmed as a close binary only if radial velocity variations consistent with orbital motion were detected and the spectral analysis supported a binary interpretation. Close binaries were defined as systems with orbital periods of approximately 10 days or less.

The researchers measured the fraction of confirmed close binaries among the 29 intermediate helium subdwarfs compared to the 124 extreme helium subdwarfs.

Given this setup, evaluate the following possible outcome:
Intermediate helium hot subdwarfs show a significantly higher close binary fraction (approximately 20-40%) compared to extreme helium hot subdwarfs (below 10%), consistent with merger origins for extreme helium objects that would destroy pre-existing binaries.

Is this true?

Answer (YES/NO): NO